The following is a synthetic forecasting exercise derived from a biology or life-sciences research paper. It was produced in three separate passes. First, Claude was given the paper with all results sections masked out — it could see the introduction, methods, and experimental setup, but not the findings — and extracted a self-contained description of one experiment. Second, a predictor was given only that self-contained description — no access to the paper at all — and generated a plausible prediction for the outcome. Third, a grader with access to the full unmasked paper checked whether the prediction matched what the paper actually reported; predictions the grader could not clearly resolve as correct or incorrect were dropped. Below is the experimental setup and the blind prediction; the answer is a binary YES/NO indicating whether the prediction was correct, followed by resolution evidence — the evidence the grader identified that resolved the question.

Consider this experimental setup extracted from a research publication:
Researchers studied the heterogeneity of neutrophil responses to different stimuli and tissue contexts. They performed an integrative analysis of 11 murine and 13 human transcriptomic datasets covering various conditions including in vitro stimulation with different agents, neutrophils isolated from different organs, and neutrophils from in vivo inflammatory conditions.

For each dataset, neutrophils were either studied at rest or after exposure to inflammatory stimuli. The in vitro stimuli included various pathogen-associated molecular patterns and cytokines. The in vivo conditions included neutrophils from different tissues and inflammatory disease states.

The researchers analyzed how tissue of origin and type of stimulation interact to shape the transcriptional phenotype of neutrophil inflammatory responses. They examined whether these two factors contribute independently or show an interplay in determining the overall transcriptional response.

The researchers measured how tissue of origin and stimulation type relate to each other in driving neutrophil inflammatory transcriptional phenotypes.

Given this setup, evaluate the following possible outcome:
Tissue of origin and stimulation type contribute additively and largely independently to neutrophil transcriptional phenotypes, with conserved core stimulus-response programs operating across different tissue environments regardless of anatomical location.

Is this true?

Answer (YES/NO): NO